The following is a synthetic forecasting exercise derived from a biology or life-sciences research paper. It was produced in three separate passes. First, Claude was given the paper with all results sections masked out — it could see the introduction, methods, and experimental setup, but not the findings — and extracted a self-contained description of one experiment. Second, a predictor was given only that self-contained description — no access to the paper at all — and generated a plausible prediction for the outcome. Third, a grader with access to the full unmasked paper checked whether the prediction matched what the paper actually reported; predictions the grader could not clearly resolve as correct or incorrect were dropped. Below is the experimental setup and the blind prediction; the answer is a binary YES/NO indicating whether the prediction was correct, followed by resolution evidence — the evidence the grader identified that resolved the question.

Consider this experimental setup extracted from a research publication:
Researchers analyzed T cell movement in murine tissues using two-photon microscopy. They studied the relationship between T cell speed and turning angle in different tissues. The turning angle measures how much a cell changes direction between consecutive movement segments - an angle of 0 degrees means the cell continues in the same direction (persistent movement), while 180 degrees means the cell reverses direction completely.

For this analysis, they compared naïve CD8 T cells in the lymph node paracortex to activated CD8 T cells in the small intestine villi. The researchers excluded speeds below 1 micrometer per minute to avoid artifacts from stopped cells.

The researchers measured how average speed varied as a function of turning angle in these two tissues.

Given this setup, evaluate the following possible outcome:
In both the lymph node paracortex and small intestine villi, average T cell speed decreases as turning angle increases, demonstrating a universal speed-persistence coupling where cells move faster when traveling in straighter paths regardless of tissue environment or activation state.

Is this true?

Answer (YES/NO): NO